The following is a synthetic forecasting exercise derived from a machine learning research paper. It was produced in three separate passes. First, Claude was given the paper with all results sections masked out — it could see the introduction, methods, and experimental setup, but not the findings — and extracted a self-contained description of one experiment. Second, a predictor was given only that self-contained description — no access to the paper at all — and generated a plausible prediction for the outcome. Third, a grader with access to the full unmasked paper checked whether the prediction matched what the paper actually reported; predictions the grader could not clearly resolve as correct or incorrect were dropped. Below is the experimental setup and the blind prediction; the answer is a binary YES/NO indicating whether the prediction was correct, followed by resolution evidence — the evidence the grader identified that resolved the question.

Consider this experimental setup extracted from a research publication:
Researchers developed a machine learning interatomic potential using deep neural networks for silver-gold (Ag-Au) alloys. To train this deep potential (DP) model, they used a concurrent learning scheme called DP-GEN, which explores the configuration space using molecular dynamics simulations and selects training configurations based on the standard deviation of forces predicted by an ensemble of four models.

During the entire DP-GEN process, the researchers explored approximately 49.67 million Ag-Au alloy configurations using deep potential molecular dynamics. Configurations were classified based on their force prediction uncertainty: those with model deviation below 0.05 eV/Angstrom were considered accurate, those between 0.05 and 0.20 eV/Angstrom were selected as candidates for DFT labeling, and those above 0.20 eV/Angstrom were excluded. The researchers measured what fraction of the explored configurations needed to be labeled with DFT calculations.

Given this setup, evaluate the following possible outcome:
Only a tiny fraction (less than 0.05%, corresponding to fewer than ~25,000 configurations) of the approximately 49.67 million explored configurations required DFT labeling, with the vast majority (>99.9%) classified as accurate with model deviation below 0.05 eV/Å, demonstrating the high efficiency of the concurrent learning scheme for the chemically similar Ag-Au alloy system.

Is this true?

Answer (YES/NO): NO